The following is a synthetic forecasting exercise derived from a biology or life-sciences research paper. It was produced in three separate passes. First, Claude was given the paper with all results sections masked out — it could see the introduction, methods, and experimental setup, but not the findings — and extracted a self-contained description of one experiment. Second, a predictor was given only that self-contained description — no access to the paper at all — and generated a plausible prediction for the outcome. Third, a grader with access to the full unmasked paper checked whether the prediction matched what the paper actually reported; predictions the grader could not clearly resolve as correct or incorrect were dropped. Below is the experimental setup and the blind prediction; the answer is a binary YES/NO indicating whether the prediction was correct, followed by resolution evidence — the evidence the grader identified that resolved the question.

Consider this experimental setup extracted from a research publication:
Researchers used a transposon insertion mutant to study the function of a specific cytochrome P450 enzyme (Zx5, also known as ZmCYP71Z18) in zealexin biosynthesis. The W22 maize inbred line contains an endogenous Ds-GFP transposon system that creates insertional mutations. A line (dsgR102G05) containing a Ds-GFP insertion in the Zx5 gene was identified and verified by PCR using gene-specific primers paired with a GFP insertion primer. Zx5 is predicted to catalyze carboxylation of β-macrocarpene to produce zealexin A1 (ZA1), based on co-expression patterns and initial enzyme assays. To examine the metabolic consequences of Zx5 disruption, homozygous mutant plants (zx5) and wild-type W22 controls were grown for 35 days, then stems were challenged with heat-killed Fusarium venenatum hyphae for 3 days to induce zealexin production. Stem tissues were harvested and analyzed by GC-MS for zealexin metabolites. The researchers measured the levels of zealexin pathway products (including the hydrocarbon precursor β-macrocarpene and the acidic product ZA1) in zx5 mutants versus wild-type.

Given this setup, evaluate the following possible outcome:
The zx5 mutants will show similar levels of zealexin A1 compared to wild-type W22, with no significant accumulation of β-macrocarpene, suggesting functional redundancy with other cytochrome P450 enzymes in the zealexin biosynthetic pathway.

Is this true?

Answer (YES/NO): YES